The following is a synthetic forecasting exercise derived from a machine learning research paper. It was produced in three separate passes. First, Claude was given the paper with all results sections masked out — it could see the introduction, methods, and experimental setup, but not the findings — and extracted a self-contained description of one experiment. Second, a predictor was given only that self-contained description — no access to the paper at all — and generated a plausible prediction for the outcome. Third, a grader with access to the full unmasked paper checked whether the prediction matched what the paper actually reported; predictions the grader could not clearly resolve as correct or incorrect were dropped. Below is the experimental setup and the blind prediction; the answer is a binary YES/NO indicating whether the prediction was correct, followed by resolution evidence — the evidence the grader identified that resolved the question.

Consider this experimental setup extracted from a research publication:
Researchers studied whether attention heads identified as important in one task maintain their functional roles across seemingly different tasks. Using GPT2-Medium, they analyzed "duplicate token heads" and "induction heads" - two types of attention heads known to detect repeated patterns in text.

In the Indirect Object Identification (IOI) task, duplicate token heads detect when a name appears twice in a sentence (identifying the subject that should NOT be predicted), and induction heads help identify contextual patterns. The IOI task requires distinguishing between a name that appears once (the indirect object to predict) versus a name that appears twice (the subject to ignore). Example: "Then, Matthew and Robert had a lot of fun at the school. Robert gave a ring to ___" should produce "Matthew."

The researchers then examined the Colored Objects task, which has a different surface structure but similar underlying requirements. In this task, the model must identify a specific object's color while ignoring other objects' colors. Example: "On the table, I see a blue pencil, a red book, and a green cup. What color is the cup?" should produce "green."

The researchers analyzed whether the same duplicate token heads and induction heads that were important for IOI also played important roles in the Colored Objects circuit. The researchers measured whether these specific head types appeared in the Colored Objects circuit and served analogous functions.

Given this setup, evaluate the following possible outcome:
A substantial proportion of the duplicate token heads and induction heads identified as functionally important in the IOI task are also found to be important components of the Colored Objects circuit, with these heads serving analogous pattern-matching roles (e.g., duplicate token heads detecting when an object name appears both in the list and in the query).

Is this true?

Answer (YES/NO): YES